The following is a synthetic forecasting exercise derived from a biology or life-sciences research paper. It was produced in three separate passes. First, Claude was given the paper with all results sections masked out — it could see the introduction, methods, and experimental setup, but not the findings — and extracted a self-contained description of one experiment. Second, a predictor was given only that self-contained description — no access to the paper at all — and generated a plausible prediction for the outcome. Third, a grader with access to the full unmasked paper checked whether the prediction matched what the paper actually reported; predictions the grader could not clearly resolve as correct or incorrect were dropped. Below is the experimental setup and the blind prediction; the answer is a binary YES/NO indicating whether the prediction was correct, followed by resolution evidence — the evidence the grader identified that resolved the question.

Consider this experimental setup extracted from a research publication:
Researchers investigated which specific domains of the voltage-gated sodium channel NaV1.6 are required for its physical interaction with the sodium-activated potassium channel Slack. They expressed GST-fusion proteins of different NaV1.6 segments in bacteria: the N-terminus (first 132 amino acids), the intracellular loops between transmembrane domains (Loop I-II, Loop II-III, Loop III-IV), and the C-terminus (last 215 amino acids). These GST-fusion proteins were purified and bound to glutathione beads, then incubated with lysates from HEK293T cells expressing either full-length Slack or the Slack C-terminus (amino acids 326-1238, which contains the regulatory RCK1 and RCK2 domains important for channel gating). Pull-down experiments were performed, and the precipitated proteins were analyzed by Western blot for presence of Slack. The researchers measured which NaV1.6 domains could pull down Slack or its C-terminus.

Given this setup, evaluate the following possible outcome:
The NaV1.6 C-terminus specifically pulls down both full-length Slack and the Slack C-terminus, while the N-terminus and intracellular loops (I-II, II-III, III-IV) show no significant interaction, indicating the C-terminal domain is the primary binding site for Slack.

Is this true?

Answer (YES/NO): NO